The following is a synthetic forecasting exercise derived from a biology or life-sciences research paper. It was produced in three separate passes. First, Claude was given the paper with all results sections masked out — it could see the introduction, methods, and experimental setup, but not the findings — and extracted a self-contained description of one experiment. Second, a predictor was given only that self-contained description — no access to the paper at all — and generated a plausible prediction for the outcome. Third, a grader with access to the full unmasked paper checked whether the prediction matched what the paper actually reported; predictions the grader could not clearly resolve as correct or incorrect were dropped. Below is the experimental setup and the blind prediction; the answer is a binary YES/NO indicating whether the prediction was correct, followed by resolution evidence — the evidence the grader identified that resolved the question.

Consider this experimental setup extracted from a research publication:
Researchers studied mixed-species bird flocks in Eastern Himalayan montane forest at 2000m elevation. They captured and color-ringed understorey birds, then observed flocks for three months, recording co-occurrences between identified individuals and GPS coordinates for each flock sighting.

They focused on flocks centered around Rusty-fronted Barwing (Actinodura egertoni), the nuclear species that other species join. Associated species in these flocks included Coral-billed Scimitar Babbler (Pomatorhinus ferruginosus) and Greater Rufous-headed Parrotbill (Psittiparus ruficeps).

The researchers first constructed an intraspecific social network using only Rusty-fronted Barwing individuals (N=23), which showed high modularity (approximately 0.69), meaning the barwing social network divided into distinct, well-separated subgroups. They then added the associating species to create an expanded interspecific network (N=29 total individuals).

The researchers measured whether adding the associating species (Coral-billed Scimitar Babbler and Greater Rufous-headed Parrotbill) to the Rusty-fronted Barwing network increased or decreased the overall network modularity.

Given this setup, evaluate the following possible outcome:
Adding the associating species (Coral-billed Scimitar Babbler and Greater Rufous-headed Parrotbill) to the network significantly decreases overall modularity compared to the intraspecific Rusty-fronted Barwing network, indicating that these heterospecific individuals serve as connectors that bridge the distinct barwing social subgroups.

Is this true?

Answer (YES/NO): YES